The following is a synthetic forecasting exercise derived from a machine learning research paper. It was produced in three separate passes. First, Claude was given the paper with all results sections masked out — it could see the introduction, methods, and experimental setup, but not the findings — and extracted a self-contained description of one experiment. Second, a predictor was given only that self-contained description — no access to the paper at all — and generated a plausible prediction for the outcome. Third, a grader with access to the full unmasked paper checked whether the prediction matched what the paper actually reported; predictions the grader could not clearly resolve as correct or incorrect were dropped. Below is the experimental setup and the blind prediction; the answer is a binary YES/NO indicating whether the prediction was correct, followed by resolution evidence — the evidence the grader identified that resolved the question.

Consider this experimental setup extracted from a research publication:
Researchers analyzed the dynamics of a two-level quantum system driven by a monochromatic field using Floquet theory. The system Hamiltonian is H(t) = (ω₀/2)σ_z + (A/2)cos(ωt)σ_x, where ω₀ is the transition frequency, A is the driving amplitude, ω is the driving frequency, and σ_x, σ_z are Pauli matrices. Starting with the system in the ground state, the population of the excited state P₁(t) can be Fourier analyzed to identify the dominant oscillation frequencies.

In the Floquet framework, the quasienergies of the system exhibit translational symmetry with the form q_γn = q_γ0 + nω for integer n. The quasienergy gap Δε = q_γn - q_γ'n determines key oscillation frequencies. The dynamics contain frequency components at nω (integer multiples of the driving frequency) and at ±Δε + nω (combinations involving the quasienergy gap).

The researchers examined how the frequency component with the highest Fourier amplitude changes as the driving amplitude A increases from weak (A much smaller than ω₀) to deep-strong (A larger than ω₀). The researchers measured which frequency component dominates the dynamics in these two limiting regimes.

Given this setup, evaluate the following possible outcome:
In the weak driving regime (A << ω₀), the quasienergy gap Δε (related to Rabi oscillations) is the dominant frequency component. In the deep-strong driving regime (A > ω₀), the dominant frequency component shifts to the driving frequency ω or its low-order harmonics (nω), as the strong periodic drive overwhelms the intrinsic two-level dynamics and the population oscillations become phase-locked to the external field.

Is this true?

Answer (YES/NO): NO